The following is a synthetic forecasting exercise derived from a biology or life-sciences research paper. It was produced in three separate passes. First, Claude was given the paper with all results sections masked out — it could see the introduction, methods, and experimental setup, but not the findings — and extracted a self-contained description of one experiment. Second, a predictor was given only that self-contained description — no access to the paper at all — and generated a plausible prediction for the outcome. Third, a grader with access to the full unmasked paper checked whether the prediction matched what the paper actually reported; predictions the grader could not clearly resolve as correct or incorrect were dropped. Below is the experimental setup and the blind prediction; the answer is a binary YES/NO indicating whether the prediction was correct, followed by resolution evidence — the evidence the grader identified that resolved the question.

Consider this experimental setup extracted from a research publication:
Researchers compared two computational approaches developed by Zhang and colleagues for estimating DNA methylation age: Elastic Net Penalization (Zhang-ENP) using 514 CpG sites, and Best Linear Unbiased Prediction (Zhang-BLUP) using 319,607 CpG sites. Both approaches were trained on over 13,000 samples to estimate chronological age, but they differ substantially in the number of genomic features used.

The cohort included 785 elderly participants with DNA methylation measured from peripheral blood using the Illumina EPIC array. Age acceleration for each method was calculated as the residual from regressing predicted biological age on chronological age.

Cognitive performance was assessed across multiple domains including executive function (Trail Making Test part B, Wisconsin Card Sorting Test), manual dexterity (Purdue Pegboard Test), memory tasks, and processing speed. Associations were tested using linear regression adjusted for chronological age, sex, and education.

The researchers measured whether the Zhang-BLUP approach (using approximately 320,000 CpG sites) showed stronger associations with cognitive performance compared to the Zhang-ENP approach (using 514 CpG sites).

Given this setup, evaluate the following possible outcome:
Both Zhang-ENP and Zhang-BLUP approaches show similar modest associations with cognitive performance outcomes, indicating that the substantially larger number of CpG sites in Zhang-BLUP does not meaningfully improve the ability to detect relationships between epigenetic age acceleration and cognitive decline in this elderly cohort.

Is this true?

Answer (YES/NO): YES